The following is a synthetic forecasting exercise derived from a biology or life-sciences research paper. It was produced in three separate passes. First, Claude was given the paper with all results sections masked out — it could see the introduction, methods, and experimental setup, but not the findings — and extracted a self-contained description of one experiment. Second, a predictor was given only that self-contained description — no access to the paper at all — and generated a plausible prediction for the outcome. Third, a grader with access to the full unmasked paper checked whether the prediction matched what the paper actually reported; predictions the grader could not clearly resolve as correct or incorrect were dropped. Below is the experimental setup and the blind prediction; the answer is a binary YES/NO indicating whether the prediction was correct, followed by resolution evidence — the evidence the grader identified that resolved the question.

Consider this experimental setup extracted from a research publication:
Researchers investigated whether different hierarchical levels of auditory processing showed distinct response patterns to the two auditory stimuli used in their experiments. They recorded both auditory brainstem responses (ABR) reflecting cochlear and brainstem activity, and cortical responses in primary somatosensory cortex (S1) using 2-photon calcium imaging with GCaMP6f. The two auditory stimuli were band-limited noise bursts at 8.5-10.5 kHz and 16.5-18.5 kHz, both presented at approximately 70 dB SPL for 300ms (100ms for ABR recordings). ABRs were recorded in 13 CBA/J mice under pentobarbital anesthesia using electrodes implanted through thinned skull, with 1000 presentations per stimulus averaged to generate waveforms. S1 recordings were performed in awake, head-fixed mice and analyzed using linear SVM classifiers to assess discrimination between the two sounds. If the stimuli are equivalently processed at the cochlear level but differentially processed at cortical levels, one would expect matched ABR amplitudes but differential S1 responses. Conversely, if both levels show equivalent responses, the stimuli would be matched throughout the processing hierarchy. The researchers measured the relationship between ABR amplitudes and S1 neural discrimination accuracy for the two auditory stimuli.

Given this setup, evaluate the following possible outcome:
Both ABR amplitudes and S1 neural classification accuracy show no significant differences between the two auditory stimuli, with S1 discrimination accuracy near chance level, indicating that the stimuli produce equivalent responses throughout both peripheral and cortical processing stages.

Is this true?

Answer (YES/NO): NO